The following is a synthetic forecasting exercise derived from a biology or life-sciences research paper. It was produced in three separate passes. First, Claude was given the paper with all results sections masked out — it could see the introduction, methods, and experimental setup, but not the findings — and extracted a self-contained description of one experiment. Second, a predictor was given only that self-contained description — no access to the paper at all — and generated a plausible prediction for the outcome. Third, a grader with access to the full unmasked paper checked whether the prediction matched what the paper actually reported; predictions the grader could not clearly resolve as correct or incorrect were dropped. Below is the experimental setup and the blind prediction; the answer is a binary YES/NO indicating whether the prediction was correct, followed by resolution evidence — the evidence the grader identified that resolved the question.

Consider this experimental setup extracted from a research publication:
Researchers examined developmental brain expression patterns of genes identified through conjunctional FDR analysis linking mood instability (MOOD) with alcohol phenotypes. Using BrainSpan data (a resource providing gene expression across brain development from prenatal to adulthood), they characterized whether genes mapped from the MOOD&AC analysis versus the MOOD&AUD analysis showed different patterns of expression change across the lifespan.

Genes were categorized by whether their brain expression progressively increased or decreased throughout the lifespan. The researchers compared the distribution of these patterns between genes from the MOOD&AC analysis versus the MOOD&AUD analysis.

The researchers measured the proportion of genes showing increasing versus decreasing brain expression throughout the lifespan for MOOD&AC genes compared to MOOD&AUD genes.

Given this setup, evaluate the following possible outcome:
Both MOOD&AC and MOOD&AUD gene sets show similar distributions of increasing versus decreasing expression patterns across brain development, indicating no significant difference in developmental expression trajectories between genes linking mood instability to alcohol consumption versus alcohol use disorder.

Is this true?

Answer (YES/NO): NO